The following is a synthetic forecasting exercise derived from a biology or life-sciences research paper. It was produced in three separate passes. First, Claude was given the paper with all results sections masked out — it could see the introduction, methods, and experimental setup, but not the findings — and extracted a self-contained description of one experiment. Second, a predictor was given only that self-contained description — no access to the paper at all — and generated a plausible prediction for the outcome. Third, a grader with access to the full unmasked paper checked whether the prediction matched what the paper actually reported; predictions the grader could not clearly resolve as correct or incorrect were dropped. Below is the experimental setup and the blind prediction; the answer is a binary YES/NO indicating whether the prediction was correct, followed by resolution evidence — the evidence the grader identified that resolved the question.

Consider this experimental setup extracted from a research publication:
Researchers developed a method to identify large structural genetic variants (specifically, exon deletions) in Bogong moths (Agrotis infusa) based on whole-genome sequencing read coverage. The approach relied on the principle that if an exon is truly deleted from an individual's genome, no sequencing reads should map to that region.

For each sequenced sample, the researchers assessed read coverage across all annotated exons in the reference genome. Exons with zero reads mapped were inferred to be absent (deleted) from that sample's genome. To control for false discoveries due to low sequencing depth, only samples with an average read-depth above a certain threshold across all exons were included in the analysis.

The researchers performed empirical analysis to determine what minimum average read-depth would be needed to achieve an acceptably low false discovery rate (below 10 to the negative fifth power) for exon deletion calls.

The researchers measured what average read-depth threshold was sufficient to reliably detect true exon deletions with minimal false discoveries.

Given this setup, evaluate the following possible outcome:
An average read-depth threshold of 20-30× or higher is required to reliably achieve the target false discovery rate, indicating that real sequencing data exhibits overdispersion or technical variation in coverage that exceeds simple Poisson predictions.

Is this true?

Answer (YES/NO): NO